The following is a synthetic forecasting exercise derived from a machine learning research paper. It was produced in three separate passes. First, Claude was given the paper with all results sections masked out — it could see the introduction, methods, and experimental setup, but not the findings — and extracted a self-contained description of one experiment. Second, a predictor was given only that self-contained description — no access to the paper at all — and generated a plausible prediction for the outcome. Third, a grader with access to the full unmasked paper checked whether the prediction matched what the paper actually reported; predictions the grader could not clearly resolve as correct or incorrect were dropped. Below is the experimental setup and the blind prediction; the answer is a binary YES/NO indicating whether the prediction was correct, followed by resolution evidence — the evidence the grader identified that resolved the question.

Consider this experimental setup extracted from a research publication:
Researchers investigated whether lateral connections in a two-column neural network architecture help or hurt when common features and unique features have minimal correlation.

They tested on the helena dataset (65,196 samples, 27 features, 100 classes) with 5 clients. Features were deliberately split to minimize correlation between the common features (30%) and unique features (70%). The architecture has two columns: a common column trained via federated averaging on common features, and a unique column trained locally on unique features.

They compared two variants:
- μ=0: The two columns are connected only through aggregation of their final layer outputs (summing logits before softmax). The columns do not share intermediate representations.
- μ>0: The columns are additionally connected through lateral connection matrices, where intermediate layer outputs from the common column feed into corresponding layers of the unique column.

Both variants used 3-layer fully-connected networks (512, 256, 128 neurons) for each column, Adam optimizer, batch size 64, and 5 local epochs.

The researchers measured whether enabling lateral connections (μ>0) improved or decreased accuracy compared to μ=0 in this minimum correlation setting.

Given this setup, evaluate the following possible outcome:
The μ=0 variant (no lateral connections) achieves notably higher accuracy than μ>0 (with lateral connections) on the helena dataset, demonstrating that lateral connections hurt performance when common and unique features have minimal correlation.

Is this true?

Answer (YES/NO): NO